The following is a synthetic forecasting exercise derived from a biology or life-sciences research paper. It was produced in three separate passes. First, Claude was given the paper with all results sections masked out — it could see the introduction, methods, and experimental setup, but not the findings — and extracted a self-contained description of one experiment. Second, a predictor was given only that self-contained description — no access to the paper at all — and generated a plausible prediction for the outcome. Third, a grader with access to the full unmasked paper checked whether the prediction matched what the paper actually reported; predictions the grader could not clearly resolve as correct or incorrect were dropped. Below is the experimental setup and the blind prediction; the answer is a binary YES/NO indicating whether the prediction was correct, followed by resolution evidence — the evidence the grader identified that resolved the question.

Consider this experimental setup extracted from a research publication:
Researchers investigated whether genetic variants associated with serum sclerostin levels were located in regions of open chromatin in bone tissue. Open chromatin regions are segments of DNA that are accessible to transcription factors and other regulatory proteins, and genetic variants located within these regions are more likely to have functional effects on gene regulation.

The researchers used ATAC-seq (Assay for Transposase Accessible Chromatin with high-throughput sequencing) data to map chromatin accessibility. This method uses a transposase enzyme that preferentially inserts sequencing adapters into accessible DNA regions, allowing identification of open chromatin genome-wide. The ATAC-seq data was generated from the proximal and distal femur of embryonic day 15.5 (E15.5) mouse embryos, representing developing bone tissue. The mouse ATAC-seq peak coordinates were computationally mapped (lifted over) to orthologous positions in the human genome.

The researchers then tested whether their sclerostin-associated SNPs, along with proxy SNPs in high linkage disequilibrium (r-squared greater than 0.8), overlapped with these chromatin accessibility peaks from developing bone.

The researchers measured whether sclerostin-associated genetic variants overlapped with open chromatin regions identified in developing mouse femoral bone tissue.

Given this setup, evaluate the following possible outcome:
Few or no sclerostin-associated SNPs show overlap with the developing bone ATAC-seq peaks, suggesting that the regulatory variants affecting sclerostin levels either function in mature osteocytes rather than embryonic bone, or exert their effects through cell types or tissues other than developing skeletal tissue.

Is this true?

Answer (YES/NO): NO